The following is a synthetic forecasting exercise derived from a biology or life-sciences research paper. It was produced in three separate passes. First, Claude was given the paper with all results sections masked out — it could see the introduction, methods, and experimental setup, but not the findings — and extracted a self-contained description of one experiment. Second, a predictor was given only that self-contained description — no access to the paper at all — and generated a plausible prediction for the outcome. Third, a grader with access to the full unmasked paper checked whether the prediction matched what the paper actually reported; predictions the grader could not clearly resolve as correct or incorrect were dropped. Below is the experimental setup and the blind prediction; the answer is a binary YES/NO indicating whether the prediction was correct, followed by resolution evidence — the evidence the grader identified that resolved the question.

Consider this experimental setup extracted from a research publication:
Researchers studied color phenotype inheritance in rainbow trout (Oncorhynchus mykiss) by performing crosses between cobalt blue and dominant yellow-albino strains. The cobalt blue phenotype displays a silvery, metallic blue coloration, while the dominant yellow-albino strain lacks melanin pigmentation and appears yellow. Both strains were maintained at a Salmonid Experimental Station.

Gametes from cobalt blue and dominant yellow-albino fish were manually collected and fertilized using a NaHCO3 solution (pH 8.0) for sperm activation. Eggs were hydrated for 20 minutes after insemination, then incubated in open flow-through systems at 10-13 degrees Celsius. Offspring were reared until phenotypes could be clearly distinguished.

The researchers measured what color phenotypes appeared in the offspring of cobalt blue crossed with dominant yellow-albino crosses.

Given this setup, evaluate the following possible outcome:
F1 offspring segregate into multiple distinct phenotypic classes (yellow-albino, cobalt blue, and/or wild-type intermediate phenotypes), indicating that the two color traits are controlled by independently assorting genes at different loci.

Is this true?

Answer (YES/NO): NO